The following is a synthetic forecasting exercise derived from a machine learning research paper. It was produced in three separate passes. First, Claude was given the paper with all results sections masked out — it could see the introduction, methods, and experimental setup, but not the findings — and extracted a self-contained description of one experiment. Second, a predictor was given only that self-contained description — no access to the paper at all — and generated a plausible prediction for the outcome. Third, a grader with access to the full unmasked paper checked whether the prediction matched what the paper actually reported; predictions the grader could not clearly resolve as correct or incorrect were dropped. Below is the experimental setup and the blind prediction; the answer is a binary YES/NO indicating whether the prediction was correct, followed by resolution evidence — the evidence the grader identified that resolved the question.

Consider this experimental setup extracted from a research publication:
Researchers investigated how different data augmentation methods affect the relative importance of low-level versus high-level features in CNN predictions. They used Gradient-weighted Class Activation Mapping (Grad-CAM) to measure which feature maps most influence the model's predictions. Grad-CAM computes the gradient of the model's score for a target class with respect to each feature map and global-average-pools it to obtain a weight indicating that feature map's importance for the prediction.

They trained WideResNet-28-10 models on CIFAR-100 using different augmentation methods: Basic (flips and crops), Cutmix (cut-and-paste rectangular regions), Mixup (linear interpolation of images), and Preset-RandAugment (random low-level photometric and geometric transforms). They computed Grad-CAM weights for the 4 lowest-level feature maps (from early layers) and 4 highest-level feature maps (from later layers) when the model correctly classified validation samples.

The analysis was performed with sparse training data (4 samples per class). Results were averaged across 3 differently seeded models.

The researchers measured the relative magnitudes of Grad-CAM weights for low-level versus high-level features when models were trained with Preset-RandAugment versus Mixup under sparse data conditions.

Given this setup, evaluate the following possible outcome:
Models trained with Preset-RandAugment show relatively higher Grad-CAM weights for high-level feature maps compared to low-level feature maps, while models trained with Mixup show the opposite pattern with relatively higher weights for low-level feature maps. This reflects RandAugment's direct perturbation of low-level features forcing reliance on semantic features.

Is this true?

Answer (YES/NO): NO